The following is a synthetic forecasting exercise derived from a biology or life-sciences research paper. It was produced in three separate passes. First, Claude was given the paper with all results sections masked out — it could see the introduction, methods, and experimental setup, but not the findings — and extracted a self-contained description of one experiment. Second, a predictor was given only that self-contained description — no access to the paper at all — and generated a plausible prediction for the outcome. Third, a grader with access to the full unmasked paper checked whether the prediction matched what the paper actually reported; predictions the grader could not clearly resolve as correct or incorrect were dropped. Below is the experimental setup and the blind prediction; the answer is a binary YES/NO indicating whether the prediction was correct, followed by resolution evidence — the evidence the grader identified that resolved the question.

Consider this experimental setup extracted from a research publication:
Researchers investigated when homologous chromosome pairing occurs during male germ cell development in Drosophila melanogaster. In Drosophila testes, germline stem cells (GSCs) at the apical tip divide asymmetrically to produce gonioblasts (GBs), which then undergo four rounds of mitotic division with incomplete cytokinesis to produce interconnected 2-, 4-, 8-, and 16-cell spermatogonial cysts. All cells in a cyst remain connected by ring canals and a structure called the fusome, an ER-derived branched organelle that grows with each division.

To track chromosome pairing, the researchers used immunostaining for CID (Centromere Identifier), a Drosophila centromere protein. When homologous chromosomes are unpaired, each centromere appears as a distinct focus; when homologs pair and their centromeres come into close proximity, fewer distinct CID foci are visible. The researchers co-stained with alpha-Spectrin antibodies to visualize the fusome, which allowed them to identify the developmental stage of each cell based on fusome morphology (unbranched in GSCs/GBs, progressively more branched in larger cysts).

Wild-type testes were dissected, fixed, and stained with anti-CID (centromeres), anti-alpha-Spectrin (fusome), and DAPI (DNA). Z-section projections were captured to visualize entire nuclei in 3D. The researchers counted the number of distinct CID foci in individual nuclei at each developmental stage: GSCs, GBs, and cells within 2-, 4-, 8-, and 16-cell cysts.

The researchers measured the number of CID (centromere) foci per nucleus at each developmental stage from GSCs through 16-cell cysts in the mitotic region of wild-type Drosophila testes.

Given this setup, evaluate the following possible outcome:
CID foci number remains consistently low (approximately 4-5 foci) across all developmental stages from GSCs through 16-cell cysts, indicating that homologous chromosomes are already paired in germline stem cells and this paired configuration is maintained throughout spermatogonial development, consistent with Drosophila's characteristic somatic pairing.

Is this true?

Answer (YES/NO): NO